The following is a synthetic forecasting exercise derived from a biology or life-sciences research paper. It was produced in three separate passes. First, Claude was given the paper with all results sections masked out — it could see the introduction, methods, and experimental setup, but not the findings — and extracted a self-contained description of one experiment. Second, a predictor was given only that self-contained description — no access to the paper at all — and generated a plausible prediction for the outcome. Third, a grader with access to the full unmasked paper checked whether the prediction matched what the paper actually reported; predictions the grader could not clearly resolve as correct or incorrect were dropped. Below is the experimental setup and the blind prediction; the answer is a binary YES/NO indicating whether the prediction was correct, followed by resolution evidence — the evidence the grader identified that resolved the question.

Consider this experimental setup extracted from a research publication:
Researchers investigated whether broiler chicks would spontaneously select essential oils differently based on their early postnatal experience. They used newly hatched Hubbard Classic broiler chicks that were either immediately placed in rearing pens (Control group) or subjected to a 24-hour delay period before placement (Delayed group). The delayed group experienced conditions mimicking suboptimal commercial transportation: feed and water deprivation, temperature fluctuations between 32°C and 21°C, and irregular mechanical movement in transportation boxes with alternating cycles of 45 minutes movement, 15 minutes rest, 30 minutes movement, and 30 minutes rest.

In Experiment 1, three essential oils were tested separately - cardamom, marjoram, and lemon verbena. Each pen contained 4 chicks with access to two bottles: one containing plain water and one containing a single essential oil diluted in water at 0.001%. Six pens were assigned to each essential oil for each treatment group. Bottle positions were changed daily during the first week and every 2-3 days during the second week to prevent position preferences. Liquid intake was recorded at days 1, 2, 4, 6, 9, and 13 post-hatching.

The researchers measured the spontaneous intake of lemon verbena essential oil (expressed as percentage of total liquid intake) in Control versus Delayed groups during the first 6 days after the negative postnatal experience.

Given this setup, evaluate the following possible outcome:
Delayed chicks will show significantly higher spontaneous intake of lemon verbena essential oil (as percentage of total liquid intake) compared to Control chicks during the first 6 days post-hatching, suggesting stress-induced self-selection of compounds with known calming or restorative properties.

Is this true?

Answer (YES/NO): YES